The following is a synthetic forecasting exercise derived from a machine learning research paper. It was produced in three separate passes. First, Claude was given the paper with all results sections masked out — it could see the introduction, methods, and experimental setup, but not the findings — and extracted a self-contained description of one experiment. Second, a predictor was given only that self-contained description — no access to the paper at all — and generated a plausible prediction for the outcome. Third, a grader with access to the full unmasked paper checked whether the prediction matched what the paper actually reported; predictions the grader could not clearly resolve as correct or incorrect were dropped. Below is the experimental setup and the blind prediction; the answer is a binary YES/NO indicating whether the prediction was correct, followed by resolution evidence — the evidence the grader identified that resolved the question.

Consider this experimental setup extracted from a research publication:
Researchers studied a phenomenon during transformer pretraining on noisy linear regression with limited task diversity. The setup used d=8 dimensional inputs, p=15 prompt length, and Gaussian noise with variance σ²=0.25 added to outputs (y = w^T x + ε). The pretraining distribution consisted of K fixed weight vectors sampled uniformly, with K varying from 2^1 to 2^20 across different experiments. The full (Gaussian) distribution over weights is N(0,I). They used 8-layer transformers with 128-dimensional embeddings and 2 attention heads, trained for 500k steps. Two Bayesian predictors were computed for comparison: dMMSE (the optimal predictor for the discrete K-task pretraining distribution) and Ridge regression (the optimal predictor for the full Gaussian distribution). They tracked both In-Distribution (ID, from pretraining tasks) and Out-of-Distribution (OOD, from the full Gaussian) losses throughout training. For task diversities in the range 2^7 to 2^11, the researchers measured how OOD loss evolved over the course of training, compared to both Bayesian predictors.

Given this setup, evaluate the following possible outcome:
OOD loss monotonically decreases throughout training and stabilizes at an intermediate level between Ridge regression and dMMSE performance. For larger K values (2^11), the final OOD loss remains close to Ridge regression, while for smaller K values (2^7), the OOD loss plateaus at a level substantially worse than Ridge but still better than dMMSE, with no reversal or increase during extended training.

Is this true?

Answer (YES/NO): NO